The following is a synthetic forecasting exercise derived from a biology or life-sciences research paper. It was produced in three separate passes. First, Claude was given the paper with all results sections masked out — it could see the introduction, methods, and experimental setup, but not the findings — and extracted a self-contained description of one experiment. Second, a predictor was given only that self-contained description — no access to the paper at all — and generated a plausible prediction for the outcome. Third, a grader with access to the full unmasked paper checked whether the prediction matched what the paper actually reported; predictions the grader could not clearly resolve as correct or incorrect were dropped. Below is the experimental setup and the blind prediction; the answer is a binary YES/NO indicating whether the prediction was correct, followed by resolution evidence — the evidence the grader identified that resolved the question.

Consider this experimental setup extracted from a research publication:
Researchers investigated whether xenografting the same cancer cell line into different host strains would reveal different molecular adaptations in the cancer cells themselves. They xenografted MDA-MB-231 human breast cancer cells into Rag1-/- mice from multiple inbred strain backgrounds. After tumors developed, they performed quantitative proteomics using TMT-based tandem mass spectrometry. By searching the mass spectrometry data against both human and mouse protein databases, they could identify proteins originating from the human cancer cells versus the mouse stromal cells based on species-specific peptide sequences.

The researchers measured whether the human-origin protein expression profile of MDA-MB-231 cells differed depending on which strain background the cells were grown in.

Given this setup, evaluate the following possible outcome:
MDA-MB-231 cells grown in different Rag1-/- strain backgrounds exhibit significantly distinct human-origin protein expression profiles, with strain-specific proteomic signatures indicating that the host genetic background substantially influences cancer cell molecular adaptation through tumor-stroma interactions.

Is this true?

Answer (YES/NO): YES